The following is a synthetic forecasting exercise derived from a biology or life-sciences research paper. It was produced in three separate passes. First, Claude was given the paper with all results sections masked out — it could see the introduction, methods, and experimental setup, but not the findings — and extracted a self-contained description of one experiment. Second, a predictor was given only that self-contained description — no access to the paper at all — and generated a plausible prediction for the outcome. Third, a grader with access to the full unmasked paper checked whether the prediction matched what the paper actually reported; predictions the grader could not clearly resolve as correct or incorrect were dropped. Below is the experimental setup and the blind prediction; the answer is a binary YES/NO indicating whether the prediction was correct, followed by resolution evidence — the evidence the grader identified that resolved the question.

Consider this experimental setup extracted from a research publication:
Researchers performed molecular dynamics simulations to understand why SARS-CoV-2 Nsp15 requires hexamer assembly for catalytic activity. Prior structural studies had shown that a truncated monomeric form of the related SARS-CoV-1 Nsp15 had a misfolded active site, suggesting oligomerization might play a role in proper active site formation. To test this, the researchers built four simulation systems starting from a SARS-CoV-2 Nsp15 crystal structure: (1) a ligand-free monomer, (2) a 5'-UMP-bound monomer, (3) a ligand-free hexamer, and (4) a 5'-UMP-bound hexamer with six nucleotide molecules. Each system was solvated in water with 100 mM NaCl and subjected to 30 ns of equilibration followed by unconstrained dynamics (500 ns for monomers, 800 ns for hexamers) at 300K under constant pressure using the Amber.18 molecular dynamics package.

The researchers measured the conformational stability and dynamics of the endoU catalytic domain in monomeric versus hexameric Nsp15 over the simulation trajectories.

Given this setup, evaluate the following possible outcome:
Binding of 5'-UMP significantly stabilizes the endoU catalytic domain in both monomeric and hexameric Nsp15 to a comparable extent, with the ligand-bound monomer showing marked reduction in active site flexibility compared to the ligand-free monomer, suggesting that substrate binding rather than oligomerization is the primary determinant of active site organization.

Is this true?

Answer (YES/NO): NO